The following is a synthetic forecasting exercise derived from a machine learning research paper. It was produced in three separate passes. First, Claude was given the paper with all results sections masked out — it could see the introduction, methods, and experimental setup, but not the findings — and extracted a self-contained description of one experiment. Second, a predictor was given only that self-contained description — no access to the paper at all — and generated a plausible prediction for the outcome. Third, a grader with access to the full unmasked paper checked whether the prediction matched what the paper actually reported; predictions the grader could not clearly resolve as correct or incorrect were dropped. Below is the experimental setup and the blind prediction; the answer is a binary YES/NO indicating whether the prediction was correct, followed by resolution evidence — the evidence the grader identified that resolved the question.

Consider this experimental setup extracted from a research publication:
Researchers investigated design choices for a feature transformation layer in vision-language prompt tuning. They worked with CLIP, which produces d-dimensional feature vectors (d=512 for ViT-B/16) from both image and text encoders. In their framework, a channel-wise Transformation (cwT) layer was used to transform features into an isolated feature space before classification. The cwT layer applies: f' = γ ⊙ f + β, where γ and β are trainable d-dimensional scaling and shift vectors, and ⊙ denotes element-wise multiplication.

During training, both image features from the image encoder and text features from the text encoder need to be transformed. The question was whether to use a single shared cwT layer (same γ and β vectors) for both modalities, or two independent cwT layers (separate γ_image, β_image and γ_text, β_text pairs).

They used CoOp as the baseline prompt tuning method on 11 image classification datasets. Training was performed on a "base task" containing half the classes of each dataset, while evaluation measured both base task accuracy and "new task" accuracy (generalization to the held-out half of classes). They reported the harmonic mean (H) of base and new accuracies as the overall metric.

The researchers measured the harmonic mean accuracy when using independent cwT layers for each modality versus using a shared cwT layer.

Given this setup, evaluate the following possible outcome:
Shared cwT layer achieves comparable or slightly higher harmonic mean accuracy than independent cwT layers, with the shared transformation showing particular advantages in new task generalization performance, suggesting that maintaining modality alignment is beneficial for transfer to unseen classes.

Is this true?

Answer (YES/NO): NO